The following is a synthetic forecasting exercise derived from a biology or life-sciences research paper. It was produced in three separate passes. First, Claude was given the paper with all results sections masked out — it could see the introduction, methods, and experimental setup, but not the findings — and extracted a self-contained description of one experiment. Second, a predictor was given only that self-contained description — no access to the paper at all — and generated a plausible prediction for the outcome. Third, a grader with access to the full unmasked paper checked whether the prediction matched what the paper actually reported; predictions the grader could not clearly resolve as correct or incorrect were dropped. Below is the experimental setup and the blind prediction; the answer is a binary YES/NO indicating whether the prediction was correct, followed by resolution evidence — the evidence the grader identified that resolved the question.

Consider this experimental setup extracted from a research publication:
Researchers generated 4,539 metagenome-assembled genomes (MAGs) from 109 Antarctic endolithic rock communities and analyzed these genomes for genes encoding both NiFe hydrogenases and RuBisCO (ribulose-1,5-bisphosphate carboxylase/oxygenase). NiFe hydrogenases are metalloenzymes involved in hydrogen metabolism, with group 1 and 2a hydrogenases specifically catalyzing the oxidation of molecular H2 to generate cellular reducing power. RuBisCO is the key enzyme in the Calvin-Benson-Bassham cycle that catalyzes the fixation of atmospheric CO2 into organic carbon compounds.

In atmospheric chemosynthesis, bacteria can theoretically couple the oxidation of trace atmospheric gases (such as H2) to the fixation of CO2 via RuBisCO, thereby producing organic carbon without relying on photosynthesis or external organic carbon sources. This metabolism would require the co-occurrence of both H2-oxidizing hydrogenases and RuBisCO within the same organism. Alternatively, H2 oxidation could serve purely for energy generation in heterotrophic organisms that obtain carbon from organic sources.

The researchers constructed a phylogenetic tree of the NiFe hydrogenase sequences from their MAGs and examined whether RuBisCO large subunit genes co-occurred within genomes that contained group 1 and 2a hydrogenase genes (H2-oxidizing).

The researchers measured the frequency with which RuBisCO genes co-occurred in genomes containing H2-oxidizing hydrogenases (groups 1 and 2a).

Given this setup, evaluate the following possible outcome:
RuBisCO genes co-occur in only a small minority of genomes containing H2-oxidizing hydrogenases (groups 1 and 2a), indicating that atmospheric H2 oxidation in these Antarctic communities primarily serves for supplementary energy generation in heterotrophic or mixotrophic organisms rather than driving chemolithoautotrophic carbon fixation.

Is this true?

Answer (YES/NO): NO